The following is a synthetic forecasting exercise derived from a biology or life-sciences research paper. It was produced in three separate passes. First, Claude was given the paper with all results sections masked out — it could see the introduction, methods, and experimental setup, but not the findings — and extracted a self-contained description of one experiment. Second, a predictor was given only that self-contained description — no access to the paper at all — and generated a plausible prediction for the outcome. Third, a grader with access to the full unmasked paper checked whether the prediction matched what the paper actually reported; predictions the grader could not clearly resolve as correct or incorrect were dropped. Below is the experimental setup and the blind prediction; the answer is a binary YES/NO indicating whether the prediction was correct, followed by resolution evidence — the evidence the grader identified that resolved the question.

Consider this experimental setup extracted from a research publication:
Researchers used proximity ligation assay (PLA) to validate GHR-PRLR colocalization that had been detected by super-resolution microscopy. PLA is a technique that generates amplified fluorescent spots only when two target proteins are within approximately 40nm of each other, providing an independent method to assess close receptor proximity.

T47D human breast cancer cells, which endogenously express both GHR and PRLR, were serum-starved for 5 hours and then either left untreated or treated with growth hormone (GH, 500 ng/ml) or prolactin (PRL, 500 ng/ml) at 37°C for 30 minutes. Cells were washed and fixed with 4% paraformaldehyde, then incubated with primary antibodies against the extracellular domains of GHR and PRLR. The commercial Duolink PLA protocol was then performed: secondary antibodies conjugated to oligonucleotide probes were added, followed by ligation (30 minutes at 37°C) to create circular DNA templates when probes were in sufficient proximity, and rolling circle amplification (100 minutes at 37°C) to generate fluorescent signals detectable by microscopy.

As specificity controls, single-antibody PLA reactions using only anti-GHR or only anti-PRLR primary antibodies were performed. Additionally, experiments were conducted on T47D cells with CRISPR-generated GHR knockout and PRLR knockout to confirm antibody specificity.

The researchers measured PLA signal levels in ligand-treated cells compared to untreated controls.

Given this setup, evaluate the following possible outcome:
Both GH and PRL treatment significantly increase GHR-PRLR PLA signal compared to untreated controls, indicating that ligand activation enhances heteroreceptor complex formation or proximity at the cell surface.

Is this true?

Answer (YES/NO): NO